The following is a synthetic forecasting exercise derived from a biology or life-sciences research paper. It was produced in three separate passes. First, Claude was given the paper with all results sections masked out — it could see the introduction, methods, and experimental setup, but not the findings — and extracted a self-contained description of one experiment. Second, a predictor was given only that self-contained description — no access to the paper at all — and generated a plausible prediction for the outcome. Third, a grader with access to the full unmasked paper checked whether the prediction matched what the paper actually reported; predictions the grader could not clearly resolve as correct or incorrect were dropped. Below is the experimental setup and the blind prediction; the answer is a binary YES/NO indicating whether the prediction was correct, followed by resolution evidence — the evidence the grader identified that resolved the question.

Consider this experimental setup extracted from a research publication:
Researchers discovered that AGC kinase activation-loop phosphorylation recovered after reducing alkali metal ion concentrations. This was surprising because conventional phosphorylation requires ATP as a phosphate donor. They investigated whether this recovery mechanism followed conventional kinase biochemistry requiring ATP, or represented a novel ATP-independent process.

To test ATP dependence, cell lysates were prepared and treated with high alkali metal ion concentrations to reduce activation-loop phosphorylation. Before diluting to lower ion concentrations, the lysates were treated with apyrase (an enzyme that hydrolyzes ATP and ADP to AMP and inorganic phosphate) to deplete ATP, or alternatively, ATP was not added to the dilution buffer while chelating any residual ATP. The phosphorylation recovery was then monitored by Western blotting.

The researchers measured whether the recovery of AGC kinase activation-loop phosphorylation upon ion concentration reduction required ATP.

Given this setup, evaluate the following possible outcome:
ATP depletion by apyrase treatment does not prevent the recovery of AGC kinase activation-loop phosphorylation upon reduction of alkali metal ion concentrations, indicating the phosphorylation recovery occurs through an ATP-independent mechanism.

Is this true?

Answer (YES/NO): YES